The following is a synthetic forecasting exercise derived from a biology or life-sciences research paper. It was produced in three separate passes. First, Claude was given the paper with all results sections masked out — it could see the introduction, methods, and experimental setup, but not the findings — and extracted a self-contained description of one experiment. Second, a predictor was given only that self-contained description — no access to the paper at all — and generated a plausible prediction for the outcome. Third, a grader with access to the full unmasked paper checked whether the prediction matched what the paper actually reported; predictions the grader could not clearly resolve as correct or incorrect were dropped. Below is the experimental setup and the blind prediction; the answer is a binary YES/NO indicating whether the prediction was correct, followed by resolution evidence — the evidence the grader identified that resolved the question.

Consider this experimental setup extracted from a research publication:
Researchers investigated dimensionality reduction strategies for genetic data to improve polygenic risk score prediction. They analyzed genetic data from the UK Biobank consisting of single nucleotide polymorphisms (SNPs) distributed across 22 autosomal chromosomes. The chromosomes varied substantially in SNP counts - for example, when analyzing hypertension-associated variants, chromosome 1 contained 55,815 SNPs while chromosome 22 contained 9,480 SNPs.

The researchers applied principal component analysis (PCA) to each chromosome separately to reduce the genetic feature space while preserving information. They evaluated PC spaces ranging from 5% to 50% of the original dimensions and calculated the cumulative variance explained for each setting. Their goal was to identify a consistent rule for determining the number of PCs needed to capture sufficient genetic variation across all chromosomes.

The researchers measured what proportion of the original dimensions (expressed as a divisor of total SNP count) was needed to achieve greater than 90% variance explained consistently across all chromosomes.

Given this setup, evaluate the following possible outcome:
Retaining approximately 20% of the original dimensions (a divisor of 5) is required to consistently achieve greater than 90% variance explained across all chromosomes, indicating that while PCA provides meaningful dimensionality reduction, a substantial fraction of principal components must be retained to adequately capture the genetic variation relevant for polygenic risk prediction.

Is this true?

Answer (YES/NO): NO